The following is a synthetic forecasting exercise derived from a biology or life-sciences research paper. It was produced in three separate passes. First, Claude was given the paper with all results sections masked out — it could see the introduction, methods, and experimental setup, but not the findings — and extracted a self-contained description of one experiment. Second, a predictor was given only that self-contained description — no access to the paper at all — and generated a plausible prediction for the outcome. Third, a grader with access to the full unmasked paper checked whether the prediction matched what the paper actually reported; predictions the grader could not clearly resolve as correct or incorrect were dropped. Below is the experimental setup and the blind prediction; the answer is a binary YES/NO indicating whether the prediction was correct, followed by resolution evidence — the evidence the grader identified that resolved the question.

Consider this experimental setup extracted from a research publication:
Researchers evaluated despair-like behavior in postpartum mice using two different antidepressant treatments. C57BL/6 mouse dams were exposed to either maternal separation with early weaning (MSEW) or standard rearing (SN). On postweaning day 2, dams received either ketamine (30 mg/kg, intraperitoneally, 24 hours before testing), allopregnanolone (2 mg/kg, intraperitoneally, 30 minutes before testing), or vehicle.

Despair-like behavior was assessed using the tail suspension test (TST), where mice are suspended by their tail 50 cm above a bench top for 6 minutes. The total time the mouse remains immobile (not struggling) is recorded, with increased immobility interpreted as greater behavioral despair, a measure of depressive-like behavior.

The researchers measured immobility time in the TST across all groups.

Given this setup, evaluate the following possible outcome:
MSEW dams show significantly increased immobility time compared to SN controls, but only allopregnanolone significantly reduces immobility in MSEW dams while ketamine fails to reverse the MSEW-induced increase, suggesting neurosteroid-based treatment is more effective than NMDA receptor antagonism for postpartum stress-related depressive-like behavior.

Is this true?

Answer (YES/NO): NO